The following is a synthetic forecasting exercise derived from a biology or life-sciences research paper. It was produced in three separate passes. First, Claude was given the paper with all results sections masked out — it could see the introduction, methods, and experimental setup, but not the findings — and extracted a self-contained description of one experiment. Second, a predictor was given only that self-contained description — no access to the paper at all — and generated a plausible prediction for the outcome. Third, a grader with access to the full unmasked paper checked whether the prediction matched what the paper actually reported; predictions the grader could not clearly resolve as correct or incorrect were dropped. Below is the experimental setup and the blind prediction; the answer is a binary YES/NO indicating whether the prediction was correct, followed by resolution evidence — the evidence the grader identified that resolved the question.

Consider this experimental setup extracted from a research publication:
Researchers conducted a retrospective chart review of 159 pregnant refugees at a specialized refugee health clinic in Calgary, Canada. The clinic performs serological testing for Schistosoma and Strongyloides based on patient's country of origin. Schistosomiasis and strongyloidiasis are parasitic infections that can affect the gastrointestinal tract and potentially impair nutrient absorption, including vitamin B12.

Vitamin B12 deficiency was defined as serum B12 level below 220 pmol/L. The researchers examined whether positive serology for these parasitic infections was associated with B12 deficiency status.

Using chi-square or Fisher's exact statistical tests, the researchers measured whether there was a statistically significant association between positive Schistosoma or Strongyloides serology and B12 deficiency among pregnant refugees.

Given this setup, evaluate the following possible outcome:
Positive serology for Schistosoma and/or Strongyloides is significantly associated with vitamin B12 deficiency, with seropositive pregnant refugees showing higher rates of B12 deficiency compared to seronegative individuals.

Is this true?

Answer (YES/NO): NO